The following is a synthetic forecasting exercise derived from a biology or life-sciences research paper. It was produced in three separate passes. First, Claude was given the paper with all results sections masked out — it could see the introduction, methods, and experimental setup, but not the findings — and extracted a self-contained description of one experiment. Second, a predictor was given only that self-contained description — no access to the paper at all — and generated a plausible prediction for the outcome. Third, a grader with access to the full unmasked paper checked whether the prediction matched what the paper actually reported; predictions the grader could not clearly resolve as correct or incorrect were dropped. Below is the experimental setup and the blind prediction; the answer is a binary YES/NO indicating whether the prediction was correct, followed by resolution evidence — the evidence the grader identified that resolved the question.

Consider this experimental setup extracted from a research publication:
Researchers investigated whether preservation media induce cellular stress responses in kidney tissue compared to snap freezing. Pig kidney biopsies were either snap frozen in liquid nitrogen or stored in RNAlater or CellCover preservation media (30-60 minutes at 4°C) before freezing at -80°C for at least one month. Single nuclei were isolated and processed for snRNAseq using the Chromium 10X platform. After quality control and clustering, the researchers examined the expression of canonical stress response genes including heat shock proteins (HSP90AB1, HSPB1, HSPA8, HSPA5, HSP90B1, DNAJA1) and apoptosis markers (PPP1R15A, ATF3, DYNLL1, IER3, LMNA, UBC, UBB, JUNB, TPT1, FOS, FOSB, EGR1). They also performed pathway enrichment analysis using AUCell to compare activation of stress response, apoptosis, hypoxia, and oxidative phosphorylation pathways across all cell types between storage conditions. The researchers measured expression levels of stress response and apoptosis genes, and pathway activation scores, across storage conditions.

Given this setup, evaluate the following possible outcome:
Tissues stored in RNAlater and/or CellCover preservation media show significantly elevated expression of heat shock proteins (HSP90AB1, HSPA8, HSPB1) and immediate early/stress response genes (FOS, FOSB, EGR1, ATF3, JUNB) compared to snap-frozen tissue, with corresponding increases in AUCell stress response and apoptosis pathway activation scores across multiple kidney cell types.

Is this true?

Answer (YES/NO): NO